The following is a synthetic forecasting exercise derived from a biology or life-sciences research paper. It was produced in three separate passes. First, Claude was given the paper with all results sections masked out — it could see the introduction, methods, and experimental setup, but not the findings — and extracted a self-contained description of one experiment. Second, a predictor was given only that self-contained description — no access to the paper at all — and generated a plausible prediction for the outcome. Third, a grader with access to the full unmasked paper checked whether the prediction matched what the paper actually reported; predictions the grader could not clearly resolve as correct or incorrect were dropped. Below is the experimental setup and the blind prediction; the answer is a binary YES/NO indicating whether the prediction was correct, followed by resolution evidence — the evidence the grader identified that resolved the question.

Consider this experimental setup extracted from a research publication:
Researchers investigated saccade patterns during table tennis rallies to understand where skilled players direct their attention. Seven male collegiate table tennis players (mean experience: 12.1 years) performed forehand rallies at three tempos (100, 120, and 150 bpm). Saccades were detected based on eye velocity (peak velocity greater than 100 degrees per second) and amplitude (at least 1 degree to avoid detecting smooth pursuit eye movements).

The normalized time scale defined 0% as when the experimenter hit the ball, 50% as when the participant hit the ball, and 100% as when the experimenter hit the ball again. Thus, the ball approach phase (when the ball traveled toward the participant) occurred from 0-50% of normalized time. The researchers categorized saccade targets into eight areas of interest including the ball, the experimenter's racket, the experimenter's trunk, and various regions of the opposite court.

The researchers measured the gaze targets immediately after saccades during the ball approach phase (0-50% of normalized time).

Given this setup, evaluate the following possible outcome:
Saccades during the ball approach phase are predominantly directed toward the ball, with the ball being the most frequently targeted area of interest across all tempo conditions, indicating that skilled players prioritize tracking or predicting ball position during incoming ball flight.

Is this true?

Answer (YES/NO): NO